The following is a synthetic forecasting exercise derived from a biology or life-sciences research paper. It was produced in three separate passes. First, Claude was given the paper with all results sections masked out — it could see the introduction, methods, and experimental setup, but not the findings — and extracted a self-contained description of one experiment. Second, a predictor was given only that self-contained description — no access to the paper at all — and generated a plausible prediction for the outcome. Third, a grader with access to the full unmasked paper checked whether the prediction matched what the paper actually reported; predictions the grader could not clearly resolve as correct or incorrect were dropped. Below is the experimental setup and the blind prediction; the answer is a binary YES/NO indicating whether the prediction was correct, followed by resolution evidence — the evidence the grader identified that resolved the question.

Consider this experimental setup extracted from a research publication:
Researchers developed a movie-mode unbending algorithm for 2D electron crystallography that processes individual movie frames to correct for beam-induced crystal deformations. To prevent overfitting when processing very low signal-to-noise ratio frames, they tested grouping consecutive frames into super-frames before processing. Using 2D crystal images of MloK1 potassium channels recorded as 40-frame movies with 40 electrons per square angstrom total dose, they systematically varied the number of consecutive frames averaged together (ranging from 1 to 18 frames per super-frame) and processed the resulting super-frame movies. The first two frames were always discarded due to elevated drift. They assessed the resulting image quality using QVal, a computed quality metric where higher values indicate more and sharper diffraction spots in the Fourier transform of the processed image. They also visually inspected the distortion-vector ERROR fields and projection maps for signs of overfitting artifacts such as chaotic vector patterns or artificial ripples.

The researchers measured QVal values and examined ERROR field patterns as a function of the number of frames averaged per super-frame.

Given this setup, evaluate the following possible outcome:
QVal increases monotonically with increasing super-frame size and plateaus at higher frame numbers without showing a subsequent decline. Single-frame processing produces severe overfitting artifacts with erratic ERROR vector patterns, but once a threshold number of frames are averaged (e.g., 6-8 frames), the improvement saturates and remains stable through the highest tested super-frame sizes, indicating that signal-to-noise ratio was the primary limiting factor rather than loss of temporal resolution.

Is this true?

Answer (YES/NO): NO